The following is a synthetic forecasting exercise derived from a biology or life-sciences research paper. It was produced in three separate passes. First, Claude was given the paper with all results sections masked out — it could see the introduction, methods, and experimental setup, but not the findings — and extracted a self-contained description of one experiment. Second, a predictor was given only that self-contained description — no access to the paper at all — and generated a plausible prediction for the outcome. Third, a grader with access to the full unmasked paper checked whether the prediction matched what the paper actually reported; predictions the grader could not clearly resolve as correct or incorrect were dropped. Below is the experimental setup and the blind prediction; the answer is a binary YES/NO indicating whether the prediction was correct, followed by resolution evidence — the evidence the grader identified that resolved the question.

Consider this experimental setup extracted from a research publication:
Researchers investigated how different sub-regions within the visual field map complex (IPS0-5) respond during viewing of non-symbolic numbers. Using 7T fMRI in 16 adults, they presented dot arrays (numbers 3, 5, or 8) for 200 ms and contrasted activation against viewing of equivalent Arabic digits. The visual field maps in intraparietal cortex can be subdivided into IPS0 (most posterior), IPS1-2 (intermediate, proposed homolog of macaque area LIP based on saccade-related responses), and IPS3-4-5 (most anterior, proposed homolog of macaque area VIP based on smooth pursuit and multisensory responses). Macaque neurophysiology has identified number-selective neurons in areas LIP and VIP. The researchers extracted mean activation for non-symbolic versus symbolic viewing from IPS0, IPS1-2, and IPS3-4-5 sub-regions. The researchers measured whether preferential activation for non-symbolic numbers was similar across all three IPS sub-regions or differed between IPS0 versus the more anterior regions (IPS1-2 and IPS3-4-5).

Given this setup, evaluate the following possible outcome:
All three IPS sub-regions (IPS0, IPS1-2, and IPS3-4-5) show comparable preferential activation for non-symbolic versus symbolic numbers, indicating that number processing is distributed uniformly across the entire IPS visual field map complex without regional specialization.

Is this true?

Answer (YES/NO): NO